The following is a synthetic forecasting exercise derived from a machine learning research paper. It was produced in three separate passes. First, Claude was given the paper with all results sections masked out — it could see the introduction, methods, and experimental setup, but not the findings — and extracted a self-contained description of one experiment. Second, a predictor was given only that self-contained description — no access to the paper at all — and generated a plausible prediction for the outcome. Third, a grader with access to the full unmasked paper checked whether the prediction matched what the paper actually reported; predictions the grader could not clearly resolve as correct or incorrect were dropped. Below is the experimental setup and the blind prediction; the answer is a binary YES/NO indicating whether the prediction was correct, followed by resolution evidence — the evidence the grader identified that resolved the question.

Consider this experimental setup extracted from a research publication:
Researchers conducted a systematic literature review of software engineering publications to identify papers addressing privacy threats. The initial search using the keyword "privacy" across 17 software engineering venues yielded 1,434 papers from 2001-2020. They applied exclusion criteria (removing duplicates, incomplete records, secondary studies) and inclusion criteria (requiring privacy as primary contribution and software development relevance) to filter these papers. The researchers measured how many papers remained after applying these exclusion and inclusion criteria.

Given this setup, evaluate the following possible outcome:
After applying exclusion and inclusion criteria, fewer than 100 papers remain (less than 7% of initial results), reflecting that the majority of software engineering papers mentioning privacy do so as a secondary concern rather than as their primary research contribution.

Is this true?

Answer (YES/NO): NO